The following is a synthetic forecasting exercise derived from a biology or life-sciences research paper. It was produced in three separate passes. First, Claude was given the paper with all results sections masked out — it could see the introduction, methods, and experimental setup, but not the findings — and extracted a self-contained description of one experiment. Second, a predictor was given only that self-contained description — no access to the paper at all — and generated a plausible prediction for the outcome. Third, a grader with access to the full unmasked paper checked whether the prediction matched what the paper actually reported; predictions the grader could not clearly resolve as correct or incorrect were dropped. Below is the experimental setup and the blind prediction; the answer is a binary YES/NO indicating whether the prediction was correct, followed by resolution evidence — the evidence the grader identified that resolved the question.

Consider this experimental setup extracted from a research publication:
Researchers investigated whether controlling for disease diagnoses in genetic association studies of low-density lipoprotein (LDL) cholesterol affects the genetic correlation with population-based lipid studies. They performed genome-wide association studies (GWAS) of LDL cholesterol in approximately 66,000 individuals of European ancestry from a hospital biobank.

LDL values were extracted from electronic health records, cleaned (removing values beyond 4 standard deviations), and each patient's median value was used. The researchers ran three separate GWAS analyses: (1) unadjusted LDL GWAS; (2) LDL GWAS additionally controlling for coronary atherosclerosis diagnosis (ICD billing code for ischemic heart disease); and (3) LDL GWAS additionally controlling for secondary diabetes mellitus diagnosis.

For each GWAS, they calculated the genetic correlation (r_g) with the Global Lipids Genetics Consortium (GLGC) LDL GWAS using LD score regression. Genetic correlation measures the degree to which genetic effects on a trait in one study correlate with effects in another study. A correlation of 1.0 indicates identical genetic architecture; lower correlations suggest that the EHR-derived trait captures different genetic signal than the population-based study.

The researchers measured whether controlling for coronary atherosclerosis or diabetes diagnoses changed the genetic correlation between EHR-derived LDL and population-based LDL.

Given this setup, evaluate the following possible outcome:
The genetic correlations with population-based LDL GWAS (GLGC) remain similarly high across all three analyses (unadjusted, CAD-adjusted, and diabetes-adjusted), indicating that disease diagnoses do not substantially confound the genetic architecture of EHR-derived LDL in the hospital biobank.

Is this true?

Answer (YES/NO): NO